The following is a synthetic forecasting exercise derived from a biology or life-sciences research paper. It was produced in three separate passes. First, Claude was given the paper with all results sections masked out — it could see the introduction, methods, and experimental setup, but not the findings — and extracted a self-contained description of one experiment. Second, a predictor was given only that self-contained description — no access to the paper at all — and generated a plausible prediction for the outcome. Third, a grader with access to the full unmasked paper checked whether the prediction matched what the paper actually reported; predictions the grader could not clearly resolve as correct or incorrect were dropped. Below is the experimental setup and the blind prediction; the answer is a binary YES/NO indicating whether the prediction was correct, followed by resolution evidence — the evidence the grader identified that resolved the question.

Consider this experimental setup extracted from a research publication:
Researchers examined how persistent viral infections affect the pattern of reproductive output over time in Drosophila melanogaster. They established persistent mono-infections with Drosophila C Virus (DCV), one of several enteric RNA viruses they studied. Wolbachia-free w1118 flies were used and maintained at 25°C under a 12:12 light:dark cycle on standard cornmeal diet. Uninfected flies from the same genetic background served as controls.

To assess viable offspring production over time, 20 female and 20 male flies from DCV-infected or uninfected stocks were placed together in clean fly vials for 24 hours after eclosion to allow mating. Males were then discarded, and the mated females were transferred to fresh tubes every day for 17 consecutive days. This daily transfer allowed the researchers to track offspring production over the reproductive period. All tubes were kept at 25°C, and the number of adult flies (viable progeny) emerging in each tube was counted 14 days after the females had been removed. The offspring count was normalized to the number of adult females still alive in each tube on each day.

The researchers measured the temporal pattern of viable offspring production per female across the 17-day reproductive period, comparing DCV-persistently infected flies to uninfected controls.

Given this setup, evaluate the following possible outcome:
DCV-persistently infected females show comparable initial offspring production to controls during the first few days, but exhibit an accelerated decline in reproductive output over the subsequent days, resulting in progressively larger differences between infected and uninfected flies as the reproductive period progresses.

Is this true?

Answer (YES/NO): NO